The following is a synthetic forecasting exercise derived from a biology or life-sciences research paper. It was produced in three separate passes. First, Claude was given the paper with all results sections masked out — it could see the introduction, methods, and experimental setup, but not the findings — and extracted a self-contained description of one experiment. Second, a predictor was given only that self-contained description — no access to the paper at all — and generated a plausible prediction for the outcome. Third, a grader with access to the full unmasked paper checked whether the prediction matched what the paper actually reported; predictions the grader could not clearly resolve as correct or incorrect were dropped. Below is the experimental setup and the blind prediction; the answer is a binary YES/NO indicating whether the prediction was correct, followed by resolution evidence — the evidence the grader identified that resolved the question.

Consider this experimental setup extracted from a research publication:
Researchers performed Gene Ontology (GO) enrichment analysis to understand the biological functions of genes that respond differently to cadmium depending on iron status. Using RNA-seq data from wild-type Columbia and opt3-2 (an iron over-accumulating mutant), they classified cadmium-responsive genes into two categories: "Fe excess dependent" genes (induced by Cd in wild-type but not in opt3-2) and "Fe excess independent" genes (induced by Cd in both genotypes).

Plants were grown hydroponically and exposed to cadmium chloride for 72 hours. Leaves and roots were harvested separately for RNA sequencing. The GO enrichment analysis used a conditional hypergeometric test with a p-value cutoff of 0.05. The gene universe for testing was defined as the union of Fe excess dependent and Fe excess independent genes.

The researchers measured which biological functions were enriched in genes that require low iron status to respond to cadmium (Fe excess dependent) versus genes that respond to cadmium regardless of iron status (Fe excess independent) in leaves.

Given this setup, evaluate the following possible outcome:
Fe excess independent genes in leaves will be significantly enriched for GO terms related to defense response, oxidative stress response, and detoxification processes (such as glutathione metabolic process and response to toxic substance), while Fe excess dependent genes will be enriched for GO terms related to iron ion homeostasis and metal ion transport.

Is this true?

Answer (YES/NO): NO